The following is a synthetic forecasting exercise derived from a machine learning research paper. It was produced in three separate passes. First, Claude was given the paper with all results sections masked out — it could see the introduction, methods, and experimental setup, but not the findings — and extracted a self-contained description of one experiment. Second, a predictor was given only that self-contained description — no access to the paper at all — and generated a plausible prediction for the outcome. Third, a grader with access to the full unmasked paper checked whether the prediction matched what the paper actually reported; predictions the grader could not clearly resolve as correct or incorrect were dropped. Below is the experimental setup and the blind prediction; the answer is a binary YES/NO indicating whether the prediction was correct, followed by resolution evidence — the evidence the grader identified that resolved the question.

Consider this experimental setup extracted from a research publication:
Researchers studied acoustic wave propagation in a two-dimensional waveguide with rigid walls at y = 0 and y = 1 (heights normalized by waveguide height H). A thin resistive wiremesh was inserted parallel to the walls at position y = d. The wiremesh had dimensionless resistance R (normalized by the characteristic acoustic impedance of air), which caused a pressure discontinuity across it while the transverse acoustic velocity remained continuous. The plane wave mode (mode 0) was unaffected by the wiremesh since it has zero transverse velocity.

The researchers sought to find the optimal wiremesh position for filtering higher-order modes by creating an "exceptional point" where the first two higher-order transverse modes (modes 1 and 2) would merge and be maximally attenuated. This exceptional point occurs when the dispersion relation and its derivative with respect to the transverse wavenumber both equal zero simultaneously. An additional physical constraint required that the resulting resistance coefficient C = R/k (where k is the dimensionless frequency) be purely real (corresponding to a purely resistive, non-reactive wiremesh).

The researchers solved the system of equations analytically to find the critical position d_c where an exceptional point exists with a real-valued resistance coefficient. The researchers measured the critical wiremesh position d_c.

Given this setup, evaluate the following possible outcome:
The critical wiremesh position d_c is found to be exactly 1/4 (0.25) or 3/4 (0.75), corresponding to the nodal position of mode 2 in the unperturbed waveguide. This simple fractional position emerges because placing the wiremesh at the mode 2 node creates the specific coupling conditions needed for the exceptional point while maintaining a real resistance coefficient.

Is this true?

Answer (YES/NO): NO